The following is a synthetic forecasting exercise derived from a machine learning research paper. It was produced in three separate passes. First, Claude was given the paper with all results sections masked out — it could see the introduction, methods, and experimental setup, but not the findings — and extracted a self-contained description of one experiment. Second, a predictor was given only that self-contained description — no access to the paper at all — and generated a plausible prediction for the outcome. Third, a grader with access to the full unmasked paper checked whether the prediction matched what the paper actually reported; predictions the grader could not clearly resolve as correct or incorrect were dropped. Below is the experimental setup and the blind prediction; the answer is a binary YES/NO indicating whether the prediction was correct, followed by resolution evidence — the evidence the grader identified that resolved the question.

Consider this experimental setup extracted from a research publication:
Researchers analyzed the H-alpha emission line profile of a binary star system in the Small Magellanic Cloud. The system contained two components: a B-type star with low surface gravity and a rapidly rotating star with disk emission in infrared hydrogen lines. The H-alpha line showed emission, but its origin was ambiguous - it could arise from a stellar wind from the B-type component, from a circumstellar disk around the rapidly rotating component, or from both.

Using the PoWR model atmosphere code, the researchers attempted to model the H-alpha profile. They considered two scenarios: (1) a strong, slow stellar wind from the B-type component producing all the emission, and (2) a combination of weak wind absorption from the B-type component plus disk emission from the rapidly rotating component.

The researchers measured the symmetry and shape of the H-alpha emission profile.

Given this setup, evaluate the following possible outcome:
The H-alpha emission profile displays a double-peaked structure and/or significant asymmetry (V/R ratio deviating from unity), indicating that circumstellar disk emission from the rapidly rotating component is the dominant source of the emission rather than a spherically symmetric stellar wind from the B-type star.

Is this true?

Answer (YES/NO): NO